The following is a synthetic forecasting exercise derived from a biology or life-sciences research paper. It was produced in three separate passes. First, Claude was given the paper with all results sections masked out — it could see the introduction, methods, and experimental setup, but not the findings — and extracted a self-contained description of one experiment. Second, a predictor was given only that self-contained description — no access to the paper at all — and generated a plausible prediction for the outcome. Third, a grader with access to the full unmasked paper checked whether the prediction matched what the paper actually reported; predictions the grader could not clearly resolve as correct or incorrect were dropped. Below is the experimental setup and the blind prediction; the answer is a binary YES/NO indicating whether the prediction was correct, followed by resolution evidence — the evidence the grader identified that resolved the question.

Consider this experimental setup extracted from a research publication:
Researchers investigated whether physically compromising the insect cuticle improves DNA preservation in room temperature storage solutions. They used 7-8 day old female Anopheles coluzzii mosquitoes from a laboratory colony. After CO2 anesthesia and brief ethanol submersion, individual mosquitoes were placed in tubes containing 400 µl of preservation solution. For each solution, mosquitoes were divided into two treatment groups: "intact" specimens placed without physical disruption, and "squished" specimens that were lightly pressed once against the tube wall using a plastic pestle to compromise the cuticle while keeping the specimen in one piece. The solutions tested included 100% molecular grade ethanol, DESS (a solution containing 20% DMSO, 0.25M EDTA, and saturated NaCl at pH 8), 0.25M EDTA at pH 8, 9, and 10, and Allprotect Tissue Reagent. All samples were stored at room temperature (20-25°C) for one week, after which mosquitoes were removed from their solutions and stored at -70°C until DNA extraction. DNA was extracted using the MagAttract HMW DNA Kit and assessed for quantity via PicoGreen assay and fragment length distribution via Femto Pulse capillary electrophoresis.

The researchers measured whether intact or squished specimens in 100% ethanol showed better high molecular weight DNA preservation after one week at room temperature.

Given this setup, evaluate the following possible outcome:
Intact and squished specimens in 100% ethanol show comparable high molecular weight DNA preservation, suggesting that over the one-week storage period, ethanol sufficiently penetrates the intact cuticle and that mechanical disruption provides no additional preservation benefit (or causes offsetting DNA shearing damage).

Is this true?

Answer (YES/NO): YES